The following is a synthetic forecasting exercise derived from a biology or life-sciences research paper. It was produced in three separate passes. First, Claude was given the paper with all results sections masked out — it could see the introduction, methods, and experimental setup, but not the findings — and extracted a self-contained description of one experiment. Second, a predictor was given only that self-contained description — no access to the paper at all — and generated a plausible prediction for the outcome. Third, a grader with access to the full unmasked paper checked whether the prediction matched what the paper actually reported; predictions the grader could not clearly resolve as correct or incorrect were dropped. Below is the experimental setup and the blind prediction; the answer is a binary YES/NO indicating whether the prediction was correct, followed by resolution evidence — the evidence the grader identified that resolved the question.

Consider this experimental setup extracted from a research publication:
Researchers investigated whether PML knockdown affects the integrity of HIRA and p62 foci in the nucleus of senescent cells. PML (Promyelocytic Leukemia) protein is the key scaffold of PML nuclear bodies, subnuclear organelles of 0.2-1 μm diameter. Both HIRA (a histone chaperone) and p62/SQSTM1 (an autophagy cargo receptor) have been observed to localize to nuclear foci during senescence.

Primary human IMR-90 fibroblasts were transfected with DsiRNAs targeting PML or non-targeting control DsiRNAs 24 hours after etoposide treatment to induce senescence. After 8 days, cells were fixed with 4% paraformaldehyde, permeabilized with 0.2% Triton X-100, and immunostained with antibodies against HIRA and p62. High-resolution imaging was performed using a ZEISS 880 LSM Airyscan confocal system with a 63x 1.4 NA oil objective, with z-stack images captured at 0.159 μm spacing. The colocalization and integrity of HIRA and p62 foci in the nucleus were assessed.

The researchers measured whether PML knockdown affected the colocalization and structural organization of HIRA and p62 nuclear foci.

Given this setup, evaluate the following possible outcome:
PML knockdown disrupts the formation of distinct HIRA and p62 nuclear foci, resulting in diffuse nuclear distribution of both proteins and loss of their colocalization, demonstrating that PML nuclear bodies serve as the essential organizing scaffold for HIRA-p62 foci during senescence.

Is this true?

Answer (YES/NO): NO